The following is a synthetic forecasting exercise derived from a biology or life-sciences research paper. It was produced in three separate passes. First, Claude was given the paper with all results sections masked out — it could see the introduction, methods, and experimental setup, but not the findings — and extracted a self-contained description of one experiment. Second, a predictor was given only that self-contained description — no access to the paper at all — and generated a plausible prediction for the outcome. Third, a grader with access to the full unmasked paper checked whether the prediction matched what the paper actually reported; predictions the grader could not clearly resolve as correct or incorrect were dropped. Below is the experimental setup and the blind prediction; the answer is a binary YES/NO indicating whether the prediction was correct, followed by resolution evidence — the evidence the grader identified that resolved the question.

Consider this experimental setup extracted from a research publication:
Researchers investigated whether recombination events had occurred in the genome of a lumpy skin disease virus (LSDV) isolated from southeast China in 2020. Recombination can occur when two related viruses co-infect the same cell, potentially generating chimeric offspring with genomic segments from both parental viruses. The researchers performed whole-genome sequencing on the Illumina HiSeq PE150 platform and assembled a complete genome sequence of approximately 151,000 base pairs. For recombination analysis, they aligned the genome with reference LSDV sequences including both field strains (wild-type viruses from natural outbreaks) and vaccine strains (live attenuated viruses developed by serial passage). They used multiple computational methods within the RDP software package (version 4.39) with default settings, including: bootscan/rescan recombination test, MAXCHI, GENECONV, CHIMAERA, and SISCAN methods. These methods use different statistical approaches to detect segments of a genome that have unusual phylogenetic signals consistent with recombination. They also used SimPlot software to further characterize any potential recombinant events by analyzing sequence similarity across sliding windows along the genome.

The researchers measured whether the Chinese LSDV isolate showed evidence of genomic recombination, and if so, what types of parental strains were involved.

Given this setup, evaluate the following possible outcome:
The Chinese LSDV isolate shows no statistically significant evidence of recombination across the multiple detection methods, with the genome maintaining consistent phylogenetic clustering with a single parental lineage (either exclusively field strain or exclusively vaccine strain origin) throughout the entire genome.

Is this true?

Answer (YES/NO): NO